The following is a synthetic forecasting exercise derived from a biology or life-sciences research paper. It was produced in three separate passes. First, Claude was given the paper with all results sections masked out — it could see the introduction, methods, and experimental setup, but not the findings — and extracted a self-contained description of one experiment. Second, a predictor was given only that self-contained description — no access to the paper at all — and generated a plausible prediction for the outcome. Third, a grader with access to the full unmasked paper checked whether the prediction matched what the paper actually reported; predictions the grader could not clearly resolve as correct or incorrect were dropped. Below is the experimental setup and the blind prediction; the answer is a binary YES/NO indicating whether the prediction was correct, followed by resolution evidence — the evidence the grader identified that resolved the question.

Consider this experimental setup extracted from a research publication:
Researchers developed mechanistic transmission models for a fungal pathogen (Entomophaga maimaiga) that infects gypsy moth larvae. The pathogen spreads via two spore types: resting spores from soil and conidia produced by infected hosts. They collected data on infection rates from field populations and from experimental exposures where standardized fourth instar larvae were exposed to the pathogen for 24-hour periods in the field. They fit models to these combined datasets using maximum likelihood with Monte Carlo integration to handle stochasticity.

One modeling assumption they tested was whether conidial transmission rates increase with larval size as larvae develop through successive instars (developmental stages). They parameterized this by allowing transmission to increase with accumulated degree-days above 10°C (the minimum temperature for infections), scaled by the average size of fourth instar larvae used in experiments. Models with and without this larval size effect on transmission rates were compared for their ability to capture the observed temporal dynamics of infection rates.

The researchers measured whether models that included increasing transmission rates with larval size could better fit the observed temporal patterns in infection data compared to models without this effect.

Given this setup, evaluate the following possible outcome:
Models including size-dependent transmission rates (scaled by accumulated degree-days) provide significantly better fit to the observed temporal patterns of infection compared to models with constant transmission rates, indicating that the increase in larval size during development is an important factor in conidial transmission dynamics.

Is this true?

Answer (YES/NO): YES